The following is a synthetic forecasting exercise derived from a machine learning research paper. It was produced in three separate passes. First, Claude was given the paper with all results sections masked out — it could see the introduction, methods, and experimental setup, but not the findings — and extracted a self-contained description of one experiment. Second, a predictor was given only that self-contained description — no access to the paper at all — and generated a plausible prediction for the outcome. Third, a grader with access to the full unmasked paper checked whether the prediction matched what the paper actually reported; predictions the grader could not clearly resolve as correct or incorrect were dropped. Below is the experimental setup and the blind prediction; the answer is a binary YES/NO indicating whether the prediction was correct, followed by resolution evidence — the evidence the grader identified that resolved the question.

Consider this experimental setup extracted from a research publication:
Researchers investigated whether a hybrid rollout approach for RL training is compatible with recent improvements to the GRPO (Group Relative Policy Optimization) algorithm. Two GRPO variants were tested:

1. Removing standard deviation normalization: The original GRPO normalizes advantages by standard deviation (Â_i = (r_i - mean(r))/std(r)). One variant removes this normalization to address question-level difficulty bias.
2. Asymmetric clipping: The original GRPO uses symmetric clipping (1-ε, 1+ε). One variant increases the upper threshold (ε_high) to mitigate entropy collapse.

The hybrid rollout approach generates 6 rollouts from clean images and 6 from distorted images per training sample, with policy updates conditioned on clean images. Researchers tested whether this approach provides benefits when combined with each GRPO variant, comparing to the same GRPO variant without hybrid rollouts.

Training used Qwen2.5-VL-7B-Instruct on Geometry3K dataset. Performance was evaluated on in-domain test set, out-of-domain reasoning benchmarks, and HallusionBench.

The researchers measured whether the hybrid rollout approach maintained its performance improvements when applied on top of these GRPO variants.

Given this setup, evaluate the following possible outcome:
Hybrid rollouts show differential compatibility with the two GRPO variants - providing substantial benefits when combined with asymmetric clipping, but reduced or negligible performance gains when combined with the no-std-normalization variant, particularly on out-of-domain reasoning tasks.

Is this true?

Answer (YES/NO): NO